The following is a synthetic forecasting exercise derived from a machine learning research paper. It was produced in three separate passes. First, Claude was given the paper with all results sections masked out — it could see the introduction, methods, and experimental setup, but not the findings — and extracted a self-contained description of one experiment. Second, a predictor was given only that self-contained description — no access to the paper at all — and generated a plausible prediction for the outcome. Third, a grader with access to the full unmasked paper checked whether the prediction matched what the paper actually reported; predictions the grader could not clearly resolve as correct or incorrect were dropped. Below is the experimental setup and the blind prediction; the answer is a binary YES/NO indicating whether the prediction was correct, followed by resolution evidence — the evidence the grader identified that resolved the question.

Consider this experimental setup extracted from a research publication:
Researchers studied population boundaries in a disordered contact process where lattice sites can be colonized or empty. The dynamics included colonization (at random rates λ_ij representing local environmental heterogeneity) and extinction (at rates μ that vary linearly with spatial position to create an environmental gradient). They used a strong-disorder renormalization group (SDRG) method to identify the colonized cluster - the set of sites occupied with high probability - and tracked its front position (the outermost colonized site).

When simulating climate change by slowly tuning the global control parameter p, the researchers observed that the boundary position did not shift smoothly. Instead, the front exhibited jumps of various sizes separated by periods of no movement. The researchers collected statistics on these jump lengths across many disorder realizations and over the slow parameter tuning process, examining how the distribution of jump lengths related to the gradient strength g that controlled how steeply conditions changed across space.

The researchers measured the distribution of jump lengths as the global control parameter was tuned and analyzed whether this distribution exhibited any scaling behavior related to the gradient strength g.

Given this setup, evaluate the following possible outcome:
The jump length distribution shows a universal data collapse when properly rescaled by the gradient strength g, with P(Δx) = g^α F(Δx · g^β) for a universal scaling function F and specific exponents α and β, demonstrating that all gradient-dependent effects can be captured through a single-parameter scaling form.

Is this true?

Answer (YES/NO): YES